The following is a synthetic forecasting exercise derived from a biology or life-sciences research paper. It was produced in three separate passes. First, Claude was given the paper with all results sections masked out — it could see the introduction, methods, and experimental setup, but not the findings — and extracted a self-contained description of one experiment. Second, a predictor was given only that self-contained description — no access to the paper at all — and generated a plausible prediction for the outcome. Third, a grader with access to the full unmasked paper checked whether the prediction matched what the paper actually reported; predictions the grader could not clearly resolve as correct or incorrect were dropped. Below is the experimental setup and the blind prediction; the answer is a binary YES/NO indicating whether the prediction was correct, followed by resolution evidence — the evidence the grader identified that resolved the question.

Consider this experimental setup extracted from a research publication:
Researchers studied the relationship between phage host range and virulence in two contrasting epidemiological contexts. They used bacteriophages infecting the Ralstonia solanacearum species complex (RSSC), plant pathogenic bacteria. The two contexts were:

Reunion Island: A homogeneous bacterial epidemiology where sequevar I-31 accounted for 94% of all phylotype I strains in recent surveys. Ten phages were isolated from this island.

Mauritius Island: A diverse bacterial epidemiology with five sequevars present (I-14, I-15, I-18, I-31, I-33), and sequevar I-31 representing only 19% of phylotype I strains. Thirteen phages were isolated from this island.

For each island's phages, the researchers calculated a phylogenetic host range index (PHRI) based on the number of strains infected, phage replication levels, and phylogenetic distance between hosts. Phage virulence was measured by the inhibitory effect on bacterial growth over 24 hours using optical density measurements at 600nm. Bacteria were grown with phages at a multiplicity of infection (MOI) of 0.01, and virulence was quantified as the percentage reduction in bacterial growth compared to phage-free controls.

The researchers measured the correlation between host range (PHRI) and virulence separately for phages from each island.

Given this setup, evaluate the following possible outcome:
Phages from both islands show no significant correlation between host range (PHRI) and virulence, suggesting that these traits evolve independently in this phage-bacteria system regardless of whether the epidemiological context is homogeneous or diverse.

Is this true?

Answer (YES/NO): NO